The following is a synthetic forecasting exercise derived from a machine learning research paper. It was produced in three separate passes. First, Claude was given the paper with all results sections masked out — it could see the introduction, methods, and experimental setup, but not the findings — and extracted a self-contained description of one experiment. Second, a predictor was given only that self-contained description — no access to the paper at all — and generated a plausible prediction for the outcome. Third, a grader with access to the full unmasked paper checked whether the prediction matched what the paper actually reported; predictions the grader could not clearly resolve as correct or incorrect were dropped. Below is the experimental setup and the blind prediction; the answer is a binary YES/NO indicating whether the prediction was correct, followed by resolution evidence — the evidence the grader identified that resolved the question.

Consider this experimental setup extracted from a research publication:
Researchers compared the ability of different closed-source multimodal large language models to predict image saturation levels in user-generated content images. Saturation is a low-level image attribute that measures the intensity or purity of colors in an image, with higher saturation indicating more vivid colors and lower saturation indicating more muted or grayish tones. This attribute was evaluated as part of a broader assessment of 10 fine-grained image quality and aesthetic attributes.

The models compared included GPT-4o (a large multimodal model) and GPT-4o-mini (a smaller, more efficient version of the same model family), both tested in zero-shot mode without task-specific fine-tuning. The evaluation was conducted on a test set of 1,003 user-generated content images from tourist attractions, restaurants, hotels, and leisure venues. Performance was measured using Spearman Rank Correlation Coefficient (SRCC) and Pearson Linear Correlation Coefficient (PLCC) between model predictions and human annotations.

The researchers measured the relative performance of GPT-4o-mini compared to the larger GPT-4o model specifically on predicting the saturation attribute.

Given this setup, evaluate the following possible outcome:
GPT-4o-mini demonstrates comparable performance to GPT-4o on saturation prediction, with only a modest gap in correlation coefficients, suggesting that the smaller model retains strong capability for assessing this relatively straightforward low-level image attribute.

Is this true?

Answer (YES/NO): NO